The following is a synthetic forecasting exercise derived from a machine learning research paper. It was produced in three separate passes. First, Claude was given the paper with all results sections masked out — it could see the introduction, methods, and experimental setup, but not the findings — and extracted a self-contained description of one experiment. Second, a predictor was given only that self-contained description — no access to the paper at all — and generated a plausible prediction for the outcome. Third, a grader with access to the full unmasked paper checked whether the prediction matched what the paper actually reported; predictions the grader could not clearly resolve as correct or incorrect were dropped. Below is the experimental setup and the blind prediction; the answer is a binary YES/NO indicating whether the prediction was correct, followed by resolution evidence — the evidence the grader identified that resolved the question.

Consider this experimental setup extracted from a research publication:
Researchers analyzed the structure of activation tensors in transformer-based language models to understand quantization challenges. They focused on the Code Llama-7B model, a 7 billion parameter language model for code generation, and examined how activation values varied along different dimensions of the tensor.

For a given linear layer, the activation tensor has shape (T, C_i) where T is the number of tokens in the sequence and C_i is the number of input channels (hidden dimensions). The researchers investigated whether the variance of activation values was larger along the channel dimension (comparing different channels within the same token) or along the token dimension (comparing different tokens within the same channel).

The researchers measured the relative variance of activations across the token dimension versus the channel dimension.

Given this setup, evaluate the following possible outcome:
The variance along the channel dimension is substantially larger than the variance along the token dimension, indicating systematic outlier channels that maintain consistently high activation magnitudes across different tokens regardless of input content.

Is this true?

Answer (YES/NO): YES